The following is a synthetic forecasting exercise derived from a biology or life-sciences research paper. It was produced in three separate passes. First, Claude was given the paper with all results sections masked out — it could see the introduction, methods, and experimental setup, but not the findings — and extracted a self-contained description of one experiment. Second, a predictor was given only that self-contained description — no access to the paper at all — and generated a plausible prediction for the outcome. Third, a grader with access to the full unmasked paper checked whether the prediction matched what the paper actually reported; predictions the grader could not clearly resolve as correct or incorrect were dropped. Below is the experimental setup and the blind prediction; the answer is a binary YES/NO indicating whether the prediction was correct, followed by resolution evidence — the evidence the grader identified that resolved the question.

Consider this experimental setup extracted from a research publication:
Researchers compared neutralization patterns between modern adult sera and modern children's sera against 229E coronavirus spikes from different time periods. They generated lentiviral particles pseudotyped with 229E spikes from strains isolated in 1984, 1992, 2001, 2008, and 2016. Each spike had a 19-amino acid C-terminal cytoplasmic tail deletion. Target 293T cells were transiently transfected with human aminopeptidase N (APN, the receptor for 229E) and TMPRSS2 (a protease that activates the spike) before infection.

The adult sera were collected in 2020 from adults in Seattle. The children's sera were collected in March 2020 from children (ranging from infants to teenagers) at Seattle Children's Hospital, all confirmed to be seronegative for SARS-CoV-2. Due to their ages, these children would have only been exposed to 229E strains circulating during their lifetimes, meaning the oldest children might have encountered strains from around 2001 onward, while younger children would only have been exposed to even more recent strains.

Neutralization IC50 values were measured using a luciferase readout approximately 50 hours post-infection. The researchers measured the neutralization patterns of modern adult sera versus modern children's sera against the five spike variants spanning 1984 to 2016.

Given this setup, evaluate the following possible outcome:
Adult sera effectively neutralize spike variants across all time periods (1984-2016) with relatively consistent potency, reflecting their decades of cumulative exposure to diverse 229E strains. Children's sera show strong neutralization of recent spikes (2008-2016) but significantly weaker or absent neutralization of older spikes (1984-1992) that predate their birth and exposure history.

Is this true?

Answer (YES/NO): YES